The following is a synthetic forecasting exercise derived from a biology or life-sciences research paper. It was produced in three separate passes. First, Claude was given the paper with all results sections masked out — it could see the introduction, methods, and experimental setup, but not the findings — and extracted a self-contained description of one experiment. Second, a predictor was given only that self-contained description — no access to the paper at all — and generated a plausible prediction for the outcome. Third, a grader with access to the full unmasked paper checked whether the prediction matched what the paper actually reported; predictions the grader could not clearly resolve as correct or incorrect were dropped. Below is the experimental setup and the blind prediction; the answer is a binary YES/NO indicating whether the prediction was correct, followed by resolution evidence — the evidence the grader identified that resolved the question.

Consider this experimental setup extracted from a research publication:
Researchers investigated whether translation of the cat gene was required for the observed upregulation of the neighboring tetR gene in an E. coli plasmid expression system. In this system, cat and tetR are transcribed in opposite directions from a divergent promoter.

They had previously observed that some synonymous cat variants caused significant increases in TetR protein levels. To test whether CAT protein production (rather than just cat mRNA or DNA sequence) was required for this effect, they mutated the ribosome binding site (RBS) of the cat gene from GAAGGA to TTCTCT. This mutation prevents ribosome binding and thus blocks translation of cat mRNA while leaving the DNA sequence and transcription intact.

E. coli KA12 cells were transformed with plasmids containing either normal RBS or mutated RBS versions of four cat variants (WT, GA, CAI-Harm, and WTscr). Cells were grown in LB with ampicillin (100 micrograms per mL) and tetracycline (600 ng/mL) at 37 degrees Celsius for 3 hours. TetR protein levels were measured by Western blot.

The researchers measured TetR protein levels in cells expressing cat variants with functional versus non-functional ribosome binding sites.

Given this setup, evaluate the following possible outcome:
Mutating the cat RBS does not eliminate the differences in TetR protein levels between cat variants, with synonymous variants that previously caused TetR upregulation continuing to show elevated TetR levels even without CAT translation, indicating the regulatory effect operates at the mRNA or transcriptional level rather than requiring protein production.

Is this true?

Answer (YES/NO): YES